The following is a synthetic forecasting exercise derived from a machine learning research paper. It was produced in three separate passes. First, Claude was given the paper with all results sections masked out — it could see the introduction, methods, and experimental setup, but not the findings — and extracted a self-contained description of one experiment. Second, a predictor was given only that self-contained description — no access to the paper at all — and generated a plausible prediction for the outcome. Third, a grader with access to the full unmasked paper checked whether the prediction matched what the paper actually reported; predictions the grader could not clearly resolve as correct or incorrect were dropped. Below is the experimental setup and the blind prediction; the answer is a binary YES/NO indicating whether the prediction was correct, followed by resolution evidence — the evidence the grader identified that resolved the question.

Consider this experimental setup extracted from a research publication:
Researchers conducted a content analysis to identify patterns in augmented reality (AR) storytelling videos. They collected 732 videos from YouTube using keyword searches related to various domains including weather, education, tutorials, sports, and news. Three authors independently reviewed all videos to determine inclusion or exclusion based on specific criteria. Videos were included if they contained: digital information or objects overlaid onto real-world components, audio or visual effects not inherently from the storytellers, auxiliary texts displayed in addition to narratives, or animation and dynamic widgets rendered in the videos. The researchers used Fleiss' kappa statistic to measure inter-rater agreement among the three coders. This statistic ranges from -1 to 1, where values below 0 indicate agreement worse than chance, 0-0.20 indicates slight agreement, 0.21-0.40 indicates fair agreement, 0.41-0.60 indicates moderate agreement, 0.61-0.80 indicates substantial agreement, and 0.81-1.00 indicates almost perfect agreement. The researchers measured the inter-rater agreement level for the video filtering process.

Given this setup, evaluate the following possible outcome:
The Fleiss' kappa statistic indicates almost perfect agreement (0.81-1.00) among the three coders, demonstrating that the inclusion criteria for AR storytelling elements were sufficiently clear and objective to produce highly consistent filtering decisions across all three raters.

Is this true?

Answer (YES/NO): NO